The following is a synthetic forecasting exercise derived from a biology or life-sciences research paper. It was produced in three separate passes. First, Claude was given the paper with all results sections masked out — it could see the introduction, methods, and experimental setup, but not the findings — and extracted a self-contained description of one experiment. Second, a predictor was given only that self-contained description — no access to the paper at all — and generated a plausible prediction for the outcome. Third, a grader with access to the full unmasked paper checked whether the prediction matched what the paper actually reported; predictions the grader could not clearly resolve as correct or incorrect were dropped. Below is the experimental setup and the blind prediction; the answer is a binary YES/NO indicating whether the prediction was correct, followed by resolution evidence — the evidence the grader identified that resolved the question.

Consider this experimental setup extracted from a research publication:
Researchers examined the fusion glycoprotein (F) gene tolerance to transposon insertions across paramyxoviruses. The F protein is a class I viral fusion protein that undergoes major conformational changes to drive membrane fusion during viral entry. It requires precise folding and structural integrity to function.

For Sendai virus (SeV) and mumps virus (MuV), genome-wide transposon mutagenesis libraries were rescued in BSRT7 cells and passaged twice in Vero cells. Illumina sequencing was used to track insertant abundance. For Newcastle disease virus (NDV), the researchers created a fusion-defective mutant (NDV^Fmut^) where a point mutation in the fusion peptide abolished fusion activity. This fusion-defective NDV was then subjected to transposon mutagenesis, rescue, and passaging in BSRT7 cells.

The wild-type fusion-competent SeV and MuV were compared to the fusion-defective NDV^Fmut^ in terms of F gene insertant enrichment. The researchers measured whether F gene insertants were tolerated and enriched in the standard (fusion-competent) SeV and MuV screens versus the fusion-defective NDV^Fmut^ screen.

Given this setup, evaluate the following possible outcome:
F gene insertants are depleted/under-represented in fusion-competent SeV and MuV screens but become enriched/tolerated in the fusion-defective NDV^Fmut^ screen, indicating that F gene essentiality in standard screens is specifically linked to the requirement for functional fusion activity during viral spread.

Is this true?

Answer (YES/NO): NO